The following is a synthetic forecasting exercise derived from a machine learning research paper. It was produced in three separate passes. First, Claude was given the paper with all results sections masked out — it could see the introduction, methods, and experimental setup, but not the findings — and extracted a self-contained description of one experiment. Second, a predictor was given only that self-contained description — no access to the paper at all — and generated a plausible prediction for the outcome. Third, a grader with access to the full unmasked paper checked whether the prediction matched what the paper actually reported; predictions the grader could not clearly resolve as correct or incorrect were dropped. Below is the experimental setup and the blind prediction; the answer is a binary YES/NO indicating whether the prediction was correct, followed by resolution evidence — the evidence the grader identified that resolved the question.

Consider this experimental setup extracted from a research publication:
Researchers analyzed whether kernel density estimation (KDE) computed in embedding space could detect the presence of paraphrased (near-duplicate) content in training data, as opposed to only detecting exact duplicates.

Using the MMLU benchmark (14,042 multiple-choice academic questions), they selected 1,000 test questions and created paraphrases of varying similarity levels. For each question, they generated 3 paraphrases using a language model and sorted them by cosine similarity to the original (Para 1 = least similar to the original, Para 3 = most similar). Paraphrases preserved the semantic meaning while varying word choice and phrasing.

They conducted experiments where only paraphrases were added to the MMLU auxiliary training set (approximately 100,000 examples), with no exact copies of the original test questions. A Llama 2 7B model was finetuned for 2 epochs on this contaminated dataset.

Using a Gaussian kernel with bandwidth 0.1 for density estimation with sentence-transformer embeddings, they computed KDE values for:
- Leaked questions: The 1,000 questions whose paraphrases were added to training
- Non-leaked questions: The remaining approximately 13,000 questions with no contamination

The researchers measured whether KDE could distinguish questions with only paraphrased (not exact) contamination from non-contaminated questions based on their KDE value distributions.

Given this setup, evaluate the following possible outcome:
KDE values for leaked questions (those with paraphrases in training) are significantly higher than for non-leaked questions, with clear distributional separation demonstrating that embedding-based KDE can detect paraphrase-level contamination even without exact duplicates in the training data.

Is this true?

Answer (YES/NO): NO